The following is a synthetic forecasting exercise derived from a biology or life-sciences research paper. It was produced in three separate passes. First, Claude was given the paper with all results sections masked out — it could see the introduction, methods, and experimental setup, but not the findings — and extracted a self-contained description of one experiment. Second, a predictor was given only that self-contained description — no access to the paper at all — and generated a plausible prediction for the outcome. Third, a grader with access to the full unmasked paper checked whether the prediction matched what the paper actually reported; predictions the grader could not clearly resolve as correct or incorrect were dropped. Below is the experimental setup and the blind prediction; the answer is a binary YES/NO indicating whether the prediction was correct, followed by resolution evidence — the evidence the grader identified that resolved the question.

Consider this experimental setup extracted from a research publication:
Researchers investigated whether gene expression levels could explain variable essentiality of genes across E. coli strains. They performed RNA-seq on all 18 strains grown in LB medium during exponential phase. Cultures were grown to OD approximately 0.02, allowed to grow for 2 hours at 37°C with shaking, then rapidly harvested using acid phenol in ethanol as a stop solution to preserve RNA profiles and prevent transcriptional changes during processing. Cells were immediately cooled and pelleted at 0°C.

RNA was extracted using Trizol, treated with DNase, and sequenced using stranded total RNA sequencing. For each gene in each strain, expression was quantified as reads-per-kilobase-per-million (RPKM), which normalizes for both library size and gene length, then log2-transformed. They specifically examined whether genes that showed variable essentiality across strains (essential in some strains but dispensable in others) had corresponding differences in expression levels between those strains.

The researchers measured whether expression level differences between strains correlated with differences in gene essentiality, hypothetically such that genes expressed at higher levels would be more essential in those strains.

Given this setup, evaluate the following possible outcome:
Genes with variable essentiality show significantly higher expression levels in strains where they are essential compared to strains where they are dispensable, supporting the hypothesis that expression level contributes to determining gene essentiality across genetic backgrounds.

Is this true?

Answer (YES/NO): NO